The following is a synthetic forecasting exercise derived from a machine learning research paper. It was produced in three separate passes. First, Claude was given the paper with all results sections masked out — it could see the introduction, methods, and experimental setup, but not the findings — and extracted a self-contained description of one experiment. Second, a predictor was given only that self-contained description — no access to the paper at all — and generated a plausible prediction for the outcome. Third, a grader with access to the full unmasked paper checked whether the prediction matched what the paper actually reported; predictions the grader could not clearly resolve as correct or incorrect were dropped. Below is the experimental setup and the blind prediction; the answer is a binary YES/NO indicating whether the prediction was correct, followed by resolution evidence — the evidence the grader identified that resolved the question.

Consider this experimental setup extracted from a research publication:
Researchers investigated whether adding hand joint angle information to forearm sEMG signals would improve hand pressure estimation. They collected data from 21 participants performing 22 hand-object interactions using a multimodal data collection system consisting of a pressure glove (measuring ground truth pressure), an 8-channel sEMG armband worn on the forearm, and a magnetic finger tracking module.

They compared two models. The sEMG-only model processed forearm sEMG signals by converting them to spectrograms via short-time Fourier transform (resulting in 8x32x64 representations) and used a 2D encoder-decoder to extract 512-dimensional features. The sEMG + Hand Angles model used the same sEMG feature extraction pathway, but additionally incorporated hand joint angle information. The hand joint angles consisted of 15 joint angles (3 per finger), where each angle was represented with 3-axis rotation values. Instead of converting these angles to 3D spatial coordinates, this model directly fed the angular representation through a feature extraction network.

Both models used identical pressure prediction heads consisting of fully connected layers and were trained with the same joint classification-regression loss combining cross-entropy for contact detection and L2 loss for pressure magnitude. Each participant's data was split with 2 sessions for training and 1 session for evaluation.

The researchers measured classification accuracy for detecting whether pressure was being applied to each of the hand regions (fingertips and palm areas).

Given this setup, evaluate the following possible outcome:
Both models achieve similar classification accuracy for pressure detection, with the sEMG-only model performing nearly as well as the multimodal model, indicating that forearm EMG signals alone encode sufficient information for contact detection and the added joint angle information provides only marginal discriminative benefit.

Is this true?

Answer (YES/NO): YES